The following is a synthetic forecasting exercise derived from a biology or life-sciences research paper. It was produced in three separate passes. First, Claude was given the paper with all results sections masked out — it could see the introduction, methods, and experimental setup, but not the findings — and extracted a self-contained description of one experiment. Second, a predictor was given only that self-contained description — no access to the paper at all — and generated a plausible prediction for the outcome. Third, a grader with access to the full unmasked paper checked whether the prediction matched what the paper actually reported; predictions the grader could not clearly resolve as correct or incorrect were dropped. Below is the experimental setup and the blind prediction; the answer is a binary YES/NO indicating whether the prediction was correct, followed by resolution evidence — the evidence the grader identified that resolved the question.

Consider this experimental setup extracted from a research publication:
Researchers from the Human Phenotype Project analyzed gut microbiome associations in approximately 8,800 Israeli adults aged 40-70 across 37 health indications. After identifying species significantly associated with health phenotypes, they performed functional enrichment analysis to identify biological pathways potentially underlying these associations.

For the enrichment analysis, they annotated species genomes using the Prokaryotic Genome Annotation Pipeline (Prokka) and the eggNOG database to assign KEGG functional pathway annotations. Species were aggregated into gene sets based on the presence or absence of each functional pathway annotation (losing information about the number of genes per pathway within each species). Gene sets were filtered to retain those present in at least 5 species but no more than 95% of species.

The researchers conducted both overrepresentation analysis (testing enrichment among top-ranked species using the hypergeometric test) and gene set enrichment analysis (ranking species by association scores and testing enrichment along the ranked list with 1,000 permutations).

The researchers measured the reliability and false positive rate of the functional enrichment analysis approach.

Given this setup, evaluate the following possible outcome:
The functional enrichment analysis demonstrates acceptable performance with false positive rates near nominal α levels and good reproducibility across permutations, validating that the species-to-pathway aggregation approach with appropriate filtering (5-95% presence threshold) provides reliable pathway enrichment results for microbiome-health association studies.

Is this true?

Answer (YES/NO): NO